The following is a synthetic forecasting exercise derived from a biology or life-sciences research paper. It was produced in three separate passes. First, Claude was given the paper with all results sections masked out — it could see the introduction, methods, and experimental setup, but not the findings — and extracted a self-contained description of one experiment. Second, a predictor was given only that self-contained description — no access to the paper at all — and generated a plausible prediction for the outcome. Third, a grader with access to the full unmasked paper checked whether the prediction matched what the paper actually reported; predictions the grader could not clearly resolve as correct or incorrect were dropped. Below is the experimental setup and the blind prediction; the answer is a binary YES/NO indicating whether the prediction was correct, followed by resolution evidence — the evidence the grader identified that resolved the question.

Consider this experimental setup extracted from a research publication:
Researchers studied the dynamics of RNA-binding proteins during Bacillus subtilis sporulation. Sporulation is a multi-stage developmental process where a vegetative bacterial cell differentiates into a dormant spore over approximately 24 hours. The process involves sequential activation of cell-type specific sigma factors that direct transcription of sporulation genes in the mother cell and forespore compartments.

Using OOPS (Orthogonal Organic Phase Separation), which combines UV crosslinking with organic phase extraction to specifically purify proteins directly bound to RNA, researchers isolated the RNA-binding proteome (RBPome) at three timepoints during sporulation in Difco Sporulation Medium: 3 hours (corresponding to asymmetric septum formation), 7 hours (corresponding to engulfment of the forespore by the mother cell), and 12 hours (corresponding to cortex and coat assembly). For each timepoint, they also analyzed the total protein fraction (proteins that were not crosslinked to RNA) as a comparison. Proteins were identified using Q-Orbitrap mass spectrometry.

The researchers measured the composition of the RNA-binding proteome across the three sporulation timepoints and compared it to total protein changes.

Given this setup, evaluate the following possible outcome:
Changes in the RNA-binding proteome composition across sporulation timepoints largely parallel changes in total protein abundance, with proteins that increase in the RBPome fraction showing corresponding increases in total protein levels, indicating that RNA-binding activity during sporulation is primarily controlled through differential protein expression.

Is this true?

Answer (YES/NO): NO